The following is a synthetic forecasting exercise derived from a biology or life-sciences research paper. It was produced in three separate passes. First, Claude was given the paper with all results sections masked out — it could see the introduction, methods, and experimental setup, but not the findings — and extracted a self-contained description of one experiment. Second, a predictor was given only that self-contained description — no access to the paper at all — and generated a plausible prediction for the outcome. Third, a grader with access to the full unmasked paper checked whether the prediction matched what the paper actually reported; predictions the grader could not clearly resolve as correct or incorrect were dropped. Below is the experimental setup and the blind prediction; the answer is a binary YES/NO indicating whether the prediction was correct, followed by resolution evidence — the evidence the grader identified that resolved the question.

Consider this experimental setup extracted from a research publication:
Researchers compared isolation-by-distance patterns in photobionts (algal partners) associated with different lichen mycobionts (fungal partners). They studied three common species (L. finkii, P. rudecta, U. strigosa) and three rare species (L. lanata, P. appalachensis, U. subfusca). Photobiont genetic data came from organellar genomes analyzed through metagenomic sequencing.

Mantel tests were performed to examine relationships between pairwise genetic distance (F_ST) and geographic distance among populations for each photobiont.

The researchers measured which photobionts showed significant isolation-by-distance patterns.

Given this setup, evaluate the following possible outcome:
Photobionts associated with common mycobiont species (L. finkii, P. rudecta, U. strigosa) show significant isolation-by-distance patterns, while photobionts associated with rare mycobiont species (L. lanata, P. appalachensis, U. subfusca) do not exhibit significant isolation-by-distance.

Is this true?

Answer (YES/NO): NO